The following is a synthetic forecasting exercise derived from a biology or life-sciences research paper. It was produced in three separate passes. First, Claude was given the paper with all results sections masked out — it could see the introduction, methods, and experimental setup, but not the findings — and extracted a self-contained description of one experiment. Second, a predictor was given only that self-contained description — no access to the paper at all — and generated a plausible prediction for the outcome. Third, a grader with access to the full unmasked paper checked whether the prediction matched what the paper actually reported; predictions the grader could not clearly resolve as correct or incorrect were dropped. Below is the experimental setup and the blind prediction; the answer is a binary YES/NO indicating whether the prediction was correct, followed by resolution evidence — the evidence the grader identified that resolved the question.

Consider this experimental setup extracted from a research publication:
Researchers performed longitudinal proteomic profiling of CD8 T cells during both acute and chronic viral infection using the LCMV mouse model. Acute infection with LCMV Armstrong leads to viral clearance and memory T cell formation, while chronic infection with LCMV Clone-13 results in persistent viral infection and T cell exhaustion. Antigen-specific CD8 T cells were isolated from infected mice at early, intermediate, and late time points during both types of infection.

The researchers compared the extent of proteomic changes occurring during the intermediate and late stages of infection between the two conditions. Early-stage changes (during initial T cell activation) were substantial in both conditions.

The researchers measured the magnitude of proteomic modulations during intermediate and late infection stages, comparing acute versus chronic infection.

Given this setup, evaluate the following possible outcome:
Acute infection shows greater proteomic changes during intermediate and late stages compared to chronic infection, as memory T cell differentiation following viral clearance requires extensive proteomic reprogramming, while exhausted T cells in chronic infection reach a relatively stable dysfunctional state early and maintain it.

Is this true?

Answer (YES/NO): NO